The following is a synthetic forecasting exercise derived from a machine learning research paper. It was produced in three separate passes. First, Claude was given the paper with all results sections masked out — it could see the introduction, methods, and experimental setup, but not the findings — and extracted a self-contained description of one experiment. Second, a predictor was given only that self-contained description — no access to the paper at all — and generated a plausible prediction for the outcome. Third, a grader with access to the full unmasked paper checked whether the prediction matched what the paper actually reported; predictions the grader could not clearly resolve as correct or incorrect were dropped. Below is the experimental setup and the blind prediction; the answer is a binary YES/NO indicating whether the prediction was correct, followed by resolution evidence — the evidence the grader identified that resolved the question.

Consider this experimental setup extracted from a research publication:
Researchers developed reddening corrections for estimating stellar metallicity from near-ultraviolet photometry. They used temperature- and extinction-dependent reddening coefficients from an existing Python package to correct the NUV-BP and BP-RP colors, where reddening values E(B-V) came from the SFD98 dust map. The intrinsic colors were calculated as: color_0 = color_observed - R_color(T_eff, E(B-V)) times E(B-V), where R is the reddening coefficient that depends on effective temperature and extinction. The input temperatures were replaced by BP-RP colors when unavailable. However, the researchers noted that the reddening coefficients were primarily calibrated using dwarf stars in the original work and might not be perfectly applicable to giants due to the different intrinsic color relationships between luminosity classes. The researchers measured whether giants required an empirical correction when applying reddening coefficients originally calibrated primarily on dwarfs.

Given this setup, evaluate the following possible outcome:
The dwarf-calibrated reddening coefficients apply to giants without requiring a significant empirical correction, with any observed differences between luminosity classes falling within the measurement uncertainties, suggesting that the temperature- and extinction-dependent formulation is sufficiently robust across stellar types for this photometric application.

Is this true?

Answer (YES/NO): NO